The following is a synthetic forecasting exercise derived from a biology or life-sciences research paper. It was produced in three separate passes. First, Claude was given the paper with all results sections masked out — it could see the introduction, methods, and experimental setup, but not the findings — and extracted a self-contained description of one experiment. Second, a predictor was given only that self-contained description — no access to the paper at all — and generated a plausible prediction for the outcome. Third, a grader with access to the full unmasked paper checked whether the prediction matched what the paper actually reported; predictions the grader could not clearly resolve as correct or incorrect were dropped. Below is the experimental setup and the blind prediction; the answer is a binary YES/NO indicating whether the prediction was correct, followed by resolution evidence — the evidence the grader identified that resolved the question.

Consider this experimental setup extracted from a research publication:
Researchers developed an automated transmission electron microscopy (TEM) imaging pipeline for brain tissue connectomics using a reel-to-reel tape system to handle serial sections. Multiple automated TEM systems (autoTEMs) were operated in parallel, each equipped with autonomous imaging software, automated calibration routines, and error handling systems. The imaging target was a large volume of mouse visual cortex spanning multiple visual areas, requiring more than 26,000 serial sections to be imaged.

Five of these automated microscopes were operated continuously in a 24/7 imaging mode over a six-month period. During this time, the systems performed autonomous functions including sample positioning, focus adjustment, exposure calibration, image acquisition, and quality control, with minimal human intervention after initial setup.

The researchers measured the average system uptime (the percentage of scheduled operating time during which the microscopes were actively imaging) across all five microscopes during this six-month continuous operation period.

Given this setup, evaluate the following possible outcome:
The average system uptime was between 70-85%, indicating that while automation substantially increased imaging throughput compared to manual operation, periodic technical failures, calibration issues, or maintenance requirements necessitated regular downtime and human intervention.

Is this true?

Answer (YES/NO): NO